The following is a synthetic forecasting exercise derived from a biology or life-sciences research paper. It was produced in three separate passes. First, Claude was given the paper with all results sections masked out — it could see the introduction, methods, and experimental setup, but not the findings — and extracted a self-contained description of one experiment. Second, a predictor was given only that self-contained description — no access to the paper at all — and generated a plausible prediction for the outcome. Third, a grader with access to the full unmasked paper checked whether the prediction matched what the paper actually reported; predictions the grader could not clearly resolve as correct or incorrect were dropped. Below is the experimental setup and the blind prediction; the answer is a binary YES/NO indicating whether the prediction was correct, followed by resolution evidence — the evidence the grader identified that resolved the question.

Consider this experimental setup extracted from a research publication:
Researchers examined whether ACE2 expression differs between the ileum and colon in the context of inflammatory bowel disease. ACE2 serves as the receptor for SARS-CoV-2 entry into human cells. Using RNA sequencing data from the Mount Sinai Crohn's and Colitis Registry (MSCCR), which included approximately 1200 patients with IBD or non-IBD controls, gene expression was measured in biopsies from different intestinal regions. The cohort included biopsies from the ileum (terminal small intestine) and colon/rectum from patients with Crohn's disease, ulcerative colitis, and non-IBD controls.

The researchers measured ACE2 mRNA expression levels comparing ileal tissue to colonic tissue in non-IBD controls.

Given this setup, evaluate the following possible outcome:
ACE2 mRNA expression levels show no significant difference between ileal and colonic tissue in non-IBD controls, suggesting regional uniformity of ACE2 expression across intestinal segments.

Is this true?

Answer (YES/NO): NO